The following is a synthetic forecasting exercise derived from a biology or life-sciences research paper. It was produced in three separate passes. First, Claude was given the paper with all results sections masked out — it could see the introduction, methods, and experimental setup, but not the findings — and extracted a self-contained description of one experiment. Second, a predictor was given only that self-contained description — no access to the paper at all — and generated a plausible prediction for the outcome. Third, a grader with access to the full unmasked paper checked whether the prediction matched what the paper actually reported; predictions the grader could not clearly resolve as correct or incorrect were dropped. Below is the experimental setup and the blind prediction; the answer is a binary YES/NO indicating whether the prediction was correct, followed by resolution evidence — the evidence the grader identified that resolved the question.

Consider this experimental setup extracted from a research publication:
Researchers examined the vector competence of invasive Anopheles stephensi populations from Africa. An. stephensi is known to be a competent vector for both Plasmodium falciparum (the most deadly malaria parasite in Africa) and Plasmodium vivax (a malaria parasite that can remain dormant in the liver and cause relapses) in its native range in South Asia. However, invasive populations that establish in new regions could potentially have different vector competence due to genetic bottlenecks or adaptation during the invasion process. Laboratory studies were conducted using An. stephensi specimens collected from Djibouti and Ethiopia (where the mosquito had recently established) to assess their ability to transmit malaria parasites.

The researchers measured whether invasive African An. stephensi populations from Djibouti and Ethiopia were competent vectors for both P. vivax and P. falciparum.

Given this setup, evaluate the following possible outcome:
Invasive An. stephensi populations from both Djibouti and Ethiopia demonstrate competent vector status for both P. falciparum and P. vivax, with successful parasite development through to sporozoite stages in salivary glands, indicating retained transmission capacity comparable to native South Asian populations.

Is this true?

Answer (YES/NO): YES